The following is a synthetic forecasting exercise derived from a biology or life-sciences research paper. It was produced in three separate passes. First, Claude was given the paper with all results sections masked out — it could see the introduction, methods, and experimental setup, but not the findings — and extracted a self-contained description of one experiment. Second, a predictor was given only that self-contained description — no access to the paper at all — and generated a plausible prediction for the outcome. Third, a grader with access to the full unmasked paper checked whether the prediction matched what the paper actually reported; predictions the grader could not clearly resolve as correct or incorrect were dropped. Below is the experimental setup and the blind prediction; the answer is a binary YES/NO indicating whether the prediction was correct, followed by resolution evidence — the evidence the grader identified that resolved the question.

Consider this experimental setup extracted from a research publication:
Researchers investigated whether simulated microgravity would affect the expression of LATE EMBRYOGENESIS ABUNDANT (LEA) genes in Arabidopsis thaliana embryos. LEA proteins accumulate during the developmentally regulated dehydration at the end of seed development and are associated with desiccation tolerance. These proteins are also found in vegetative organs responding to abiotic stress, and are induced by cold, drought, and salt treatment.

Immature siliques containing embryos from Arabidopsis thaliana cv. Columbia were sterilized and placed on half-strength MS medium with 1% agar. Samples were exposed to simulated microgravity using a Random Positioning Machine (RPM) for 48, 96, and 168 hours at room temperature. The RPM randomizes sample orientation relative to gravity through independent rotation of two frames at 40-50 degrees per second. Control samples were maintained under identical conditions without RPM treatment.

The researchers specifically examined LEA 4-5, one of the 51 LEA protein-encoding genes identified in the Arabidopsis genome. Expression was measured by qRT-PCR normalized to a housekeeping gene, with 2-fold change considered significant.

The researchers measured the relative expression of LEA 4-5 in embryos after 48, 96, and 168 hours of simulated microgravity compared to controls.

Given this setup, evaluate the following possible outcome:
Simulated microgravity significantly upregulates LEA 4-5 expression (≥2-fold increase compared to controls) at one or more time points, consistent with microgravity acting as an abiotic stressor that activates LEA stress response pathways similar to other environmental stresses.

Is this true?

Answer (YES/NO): NO